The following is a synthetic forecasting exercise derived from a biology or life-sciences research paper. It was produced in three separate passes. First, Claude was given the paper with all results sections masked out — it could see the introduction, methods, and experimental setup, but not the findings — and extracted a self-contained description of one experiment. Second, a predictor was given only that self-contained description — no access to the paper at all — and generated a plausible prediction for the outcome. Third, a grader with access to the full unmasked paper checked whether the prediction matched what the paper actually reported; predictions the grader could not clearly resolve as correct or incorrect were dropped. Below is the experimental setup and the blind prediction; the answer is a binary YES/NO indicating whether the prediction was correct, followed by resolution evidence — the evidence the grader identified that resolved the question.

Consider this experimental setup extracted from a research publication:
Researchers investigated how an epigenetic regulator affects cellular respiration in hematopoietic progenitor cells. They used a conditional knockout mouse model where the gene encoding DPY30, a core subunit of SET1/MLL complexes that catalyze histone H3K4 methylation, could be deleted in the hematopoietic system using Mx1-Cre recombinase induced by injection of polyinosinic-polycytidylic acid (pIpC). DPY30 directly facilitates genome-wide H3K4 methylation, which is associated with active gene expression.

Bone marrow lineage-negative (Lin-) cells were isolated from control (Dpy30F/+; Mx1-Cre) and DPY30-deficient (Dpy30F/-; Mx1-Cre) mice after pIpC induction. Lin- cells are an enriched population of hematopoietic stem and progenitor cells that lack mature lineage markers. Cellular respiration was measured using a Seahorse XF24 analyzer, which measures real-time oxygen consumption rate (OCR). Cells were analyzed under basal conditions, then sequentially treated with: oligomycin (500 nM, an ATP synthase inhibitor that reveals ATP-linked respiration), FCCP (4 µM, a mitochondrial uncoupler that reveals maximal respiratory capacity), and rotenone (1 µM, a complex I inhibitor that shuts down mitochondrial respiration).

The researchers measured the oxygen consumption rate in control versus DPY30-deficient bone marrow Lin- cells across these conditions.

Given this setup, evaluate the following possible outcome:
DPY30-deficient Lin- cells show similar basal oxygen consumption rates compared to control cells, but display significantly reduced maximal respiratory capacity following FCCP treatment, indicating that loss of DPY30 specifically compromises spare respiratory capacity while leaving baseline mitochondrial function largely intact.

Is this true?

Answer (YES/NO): NO